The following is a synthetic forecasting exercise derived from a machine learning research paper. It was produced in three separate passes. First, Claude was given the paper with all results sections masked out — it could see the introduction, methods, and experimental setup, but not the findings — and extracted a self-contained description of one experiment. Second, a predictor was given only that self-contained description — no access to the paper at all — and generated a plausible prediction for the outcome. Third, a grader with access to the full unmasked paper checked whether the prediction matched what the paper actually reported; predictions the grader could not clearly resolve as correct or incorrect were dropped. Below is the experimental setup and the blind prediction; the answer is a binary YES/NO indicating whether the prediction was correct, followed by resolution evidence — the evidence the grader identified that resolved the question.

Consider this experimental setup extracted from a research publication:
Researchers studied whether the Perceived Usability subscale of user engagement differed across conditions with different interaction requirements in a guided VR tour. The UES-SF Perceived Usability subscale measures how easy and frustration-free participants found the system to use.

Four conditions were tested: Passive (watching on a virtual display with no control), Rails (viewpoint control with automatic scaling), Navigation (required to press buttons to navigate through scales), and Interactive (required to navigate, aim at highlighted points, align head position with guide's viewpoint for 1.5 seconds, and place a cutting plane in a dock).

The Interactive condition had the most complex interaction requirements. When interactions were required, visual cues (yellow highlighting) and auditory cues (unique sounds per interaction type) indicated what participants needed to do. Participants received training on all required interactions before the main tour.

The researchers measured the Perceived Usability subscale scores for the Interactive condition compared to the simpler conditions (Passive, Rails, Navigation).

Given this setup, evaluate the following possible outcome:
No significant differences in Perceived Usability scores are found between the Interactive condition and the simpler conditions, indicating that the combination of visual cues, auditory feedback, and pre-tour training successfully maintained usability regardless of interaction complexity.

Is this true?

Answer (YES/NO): NO